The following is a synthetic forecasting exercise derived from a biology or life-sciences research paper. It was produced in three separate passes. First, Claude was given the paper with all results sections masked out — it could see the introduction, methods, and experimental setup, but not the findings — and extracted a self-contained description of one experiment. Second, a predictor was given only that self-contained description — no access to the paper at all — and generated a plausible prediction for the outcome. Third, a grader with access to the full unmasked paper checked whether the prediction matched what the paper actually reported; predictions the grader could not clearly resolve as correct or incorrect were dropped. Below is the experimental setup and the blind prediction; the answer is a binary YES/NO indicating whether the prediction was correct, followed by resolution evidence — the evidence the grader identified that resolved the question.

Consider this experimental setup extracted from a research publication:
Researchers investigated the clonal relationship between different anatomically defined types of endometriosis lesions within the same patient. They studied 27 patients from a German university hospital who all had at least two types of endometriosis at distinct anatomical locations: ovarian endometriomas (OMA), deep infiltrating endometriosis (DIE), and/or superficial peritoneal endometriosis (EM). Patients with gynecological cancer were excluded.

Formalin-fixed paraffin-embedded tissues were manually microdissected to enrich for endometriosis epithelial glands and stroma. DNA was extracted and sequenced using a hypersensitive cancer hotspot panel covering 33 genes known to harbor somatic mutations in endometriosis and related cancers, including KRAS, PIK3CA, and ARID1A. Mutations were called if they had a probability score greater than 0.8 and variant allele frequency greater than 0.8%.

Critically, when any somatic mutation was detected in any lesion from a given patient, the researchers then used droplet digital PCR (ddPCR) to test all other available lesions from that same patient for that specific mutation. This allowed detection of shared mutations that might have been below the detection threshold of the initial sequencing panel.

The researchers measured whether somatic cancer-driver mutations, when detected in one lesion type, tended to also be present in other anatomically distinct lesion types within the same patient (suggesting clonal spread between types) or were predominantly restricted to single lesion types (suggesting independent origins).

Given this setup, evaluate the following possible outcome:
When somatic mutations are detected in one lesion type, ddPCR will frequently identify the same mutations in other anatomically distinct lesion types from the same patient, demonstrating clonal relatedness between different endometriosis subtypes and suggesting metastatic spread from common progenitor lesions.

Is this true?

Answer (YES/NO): YES